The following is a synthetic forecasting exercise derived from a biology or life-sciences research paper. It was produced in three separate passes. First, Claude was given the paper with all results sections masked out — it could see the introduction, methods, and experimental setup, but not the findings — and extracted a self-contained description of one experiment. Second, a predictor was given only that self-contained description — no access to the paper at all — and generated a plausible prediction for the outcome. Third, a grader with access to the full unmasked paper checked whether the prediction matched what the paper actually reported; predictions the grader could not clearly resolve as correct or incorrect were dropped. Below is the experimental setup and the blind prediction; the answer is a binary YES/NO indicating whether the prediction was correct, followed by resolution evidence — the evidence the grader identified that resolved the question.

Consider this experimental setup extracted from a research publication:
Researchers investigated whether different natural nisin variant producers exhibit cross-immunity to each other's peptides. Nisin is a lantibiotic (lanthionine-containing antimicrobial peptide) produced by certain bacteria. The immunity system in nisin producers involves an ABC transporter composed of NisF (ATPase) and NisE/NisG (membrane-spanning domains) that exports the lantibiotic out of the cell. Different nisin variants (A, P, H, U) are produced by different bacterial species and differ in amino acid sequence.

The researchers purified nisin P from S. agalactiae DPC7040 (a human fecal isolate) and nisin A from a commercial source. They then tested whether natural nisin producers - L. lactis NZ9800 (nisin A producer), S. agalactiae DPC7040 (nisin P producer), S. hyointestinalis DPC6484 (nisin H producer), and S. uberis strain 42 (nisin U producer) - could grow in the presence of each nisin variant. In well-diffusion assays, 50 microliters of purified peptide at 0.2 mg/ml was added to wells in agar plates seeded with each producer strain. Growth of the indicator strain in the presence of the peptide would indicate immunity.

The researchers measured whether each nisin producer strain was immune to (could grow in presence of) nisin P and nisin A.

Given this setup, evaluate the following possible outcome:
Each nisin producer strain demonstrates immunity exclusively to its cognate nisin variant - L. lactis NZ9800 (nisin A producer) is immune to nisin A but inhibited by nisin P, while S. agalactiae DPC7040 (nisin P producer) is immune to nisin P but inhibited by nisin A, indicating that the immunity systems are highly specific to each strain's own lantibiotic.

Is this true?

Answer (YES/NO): NO